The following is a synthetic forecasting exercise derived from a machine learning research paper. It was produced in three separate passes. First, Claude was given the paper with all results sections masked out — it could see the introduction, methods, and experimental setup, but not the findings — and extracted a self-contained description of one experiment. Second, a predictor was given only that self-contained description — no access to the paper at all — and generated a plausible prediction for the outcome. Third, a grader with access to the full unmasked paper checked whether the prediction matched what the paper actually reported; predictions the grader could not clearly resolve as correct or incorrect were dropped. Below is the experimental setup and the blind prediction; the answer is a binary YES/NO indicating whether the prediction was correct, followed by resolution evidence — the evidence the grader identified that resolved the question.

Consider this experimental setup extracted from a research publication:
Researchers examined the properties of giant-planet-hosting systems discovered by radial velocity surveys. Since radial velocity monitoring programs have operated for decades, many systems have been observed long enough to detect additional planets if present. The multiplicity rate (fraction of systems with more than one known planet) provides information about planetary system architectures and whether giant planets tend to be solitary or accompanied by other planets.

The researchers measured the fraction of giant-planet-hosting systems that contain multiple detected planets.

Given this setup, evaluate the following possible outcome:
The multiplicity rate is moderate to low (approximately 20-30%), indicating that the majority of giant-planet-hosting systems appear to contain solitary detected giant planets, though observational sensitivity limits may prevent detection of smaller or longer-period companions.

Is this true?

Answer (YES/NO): NO